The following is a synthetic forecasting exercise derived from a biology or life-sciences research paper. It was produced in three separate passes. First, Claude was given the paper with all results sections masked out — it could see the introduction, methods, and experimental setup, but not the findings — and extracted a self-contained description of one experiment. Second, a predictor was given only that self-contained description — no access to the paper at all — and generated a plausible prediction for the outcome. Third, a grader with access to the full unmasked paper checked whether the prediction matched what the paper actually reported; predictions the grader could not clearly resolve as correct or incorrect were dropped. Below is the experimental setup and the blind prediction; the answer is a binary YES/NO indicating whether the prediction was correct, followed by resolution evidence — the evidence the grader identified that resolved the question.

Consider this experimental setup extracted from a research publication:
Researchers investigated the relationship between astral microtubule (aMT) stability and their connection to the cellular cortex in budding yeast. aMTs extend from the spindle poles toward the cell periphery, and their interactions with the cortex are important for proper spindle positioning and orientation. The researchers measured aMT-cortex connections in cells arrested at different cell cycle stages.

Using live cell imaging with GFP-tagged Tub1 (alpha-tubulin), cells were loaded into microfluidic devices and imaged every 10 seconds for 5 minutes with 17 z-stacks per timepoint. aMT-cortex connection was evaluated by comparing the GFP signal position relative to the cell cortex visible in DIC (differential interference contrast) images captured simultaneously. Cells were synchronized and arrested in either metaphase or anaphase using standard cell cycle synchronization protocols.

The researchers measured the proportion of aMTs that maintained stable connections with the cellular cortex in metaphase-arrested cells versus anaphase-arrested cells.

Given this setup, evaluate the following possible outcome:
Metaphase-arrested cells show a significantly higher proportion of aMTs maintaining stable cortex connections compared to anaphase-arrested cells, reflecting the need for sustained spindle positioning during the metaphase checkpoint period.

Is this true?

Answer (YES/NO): NO